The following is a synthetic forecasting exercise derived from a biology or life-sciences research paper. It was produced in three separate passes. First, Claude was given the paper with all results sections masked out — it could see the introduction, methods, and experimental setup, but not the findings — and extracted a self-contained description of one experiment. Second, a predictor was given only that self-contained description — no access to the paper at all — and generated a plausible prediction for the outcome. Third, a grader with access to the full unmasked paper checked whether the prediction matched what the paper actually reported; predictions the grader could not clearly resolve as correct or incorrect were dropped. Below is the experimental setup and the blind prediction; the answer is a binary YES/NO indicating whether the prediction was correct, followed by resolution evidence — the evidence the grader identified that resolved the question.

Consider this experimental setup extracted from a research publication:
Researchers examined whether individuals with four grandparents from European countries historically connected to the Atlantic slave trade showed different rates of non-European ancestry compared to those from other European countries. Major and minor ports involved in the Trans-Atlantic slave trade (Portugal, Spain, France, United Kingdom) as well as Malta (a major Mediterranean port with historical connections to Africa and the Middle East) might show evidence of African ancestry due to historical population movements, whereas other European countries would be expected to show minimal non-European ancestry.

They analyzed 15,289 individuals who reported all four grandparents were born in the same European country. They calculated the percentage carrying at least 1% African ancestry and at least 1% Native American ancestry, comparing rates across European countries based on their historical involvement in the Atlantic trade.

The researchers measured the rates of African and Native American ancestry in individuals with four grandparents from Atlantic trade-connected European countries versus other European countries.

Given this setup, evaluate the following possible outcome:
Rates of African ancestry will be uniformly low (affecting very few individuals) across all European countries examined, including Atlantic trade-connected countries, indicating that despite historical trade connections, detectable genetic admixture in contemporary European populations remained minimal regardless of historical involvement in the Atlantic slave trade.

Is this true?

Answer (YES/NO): NO